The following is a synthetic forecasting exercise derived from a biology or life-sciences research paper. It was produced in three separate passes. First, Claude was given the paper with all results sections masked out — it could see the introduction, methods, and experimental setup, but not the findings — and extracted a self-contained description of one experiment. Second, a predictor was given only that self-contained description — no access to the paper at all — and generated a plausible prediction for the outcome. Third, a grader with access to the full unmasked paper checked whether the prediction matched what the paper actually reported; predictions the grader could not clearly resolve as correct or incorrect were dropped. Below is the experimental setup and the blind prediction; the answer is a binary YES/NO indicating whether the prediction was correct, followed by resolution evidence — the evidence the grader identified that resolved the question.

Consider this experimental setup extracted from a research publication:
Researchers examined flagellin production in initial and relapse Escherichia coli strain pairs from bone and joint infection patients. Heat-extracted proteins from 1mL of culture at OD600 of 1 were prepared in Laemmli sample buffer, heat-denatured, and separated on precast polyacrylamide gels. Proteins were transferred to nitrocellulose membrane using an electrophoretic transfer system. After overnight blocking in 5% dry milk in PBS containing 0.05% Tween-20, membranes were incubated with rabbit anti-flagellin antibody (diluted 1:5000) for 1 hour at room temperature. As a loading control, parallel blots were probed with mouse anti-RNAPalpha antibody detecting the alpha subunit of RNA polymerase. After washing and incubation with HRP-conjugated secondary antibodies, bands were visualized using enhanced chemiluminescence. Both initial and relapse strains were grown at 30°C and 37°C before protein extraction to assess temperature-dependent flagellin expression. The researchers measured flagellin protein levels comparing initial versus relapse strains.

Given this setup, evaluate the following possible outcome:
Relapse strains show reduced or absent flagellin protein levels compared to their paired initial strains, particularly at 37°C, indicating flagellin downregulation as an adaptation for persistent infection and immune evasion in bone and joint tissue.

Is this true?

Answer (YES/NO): NO